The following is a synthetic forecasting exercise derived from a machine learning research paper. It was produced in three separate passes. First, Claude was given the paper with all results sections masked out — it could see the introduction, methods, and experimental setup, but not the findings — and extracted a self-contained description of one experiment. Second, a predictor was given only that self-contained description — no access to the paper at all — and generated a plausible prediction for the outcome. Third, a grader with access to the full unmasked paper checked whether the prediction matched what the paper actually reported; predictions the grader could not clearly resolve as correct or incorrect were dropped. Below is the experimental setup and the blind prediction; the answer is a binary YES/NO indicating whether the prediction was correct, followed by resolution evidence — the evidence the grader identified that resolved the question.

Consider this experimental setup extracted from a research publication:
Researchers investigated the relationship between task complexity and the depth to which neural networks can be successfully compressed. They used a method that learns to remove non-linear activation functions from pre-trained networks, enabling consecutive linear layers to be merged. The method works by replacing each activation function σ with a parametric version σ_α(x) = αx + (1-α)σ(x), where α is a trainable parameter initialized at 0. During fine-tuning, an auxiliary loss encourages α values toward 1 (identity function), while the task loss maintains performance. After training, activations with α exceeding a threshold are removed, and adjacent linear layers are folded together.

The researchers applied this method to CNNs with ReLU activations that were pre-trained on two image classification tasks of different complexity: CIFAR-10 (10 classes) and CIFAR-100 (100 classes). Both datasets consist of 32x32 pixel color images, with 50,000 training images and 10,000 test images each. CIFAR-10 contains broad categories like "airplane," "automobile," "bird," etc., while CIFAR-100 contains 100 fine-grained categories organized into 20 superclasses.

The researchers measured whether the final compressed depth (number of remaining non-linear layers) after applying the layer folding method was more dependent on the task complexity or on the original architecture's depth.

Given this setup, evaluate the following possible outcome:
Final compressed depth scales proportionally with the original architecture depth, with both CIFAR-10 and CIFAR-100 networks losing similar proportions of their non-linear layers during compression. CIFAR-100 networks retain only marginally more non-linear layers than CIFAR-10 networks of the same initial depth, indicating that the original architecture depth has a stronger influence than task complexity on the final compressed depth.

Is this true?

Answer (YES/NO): NO